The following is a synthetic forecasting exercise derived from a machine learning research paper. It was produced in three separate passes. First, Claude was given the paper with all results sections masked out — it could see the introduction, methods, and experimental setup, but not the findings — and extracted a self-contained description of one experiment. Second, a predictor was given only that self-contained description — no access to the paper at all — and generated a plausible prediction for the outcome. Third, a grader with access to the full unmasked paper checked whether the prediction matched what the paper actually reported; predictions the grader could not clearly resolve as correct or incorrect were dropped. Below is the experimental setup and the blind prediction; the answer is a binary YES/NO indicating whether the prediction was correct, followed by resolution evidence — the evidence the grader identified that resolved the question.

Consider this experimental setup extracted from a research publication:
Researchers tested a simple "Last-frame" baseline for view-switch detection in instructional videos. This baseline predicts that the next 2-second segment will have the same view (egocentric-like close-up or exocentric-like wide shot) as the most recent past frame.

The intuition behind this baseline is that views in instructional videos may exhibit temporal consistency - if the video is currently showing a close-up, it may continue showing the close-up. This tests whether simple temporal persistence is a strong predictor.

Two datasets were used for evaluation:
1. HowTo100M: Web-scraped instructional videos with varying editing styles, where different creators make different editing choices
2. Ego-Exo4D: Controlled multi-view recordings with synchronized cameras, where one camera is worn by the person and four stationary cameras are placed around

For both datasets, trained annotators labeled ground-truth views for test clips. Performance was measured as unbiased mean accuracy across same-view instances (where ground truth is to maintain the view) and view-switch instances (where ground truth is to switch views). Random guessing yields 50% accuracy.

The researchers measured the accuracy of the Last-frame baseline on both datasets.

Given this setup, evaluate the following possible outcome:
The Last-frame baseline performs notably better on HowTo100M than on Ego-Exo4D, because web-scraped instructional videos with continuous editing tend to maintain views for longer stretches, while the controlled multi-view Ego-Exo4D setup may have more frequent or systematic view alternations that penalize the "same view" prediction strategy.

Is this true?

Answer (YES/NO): NO